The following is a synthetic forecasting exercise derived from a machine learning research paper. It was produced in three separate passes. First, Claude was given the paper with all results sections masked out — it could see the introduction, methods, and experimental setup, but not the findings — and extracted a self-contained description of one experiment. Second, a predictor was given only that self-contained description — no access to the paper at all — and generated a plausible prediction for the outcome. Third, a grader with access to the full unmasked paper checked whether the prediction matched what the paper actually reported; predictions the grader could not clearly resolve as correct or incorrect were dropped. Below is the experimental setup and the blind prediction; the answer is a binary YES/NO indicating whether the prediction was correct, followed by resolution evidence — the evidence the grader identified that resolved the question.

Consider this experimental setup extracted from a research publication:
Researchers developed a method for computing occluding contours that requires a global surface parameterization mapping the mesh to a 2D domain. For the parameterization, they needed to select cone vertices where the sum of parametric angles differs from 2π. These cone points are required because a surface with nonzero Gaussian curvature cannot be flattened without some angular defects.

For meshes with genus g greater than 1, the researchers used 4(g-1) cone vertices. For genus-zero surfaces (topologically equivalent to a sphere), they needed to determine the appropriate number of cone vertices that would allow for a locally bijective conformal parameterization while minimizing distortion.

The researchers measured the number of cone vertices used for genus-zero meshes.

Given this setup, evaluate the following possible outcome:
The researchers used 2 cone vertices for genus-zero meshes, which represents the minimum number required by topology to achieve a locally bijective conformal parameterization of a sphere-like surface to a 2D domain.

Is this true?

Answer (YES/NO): NO